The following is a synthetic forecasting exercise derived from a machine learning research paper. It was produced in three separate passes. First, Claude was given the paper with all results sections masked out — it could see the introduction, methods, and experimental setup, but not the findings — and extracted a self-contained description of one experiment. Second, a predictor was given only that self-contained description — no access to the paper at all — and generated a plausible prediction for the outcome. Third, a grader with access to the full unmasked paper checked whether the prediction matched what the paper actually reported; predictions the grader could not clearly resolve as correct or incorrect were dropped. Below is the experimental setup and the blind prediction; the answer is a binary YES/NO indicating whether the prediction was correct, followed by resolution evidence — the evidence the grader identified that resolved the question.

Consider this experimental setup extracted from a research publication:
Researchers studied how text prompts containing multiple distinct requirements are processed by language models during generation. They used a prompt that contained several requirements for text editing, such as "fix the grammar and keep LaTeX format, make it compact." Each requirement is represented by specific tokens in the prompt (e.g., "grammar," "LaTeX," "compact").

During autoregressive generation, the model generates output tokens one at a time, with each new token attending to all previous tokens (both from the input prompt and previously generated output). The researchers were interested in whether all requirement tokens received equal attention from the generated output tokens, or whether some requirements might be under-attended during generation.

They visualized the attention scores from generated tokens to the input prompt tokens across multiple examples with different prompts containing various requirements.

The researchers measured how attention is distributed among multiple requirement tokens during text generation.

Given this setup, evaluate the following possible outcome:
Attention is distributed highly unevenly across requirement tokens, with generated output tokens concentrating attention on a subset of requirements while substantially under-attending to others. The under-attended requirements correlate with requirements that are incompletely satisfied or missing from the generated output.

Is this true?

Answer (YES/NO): YES